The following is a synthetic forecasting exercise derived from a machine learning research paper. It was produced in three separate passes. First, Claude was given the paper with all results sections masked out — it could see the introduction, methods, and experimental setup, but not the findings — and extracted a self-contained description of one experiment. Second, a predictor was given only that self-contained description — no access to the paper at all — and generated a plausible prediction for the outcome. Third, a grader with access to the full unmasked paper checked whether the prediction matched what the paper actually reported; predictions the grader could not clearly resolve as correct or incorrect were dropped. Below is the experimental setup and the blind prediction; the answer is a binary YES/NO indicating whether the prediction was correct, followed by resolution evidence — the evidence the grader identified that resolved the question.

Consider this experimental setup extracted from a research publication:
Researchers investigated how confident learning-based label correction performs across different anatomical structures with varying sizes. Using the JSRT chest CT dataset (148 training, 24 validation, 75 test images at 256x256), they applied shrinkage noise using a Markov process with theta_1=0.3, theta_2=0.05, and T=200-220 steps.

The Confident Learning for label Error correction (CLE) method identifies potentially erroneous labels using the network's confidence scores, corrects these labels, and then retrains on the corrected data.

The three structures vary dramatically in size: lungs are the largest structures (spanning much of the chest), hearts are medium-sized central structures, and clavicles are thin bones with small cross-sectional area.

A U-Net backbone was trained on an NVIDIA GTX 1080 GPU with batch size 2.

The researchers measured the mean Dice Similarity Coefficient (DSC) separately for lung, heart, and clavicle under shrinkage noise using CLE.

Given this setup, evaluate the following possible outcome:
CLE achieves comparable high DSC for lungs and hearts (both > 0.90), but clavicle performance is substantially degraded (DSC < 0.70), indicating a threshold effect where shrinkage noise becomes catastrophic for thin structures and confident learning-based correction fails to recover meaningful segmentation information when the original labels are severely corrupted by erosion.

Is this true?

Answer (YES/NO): NO